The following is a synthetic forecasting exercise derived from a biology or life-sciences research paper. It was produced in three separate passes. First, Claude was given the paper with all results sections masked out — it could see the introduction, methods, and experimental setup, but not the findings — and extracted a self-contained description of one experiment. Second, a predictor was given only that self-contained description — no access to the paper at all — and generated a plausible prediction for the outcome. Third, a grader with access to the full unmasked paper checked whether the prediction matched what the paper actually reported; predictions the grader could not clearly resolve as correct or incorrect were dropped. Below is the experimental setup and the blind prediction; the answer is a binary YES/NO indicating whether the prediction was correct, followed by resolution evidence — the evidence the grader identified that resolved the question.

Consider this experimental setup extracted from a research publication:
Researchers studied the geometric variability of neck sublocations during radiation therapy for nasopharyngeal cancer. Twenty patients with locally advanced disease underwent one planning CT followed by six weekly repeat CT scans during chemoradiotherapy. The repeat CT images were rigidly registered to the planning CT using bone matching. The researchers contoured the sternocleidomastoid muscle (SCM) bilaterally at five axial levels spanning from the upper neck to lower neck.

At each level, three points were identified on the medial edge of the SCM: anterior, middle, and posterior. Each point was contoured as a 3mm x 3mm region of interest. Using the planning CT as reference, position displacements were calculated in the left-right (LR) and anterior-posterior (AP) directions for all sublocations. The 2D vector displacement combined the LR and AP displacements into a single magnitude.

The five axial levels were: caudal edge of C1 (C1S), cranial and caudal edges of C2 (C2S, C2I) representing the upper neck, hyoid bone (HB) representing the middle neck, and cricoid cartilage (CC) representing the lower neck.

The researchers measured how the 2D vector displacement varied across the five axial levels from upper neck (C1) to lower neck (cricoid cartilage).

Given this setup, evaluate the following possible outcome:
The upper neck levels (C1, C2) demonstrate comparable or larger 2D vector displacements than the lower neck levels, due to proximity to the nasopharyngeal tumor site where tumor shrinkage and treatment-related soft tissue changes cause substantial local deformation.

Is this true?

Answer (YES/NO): NO